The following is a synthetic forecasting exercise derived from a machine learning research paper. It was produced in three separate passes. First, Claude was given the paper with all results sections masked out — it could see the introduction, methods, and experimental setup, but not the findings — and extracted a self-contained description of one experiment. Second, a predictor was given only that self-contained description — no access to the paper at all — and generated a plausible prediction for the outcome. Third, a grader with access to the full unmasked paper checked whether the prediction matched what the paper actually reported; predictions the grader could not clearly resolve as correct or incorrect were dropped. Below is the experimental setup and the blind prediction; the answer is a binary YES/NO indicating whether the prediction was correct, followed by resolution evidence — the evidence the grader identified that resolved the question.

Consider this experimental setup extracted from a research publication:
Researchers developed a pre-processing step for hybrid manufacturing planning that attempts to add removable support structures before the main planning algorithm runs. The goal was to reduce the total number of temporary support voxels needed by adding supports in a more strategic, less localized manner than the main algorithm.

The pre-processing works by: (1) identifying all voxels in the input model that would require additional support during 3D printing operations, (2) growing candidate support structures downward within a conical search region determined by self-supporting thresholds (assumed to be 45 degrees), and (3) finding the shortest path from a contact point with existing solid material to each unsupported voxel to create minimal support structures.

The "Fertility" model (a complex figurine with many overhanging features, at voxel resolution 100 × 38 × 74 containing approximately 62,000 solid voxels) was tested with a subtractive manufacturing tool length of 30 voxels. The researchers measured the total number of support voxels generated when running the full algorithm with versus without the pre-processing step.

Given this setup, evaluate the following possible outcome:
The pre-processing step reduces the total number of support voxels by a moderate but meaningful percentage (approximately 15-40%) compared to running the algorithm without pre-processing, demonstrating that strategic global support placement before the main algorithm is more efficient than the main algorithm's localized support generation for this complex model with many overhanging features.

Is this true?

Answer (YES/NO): NO